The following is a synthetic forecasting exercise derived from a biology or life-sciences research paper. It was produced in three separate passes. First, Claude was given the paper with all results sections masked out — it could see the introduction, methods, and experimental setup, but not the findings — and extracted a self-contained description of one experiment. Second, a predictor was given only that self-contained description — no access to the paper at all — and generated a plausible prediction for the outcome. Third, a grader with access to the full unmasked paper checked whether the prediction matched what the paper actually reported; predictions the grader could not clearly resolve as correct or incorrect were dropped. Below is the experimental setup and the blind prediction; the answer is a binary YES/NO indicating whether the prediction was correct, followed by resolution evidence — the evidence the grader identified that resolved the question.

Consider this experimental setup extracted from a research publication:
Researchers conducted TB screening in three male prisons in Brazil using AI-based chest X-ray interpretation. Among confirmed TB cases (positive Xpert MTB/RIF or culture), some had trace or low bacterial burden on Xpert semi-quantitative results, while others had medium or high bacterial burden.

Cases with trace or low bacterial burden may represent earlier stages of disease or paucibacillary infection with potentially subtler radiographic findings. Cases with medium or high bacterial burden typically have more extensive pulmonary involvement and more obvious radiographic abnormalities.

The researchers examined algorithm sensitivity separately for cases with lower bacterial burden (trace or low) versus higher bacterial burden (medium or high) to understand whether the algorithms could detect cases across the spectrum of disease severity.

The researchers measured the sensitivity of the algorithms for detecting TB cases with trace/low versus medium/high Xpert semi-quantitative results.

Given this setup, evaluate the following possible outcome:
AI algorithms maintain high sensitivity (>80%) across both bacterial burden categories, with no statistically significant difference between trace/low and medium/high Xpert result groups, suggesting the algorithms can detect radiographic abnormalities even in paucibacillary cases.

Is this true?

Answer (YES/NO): NO